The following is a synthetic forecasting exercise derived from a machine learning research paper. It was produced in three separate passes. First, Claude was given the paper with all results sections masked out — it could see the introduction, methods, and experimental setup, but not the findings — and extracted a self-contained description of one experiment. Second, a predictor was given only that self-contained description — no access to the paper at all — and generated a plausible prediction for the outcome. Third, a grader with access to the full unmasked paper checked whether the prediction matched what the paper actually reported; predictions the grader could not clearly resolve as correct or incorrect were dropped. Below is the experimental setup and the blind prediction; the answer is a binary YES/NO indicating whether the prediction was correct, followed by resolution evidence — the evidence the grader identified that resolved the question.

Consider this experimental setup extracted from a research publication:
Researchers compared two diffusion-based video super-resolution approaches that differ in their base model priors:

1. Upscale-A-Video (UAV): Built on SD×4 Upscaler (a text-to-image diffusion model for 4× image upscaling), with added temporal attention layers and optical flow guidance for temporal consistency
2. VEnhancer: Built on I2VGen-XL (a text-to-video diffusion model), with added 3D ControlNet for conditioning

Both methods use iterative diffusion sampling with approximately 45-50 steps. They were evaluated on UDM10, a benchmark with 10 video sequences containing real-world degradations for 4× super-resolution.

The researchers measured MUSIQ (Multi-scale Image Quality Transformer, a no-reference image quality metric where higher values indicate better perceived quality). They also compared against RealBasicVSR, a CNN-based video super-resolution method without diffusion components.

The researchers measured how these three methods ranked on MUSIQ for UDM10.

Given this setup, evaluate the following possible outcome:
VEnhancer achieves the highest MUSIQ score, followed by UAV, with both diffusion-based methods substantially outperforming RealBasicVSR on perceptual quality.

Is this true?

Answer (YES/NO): NO